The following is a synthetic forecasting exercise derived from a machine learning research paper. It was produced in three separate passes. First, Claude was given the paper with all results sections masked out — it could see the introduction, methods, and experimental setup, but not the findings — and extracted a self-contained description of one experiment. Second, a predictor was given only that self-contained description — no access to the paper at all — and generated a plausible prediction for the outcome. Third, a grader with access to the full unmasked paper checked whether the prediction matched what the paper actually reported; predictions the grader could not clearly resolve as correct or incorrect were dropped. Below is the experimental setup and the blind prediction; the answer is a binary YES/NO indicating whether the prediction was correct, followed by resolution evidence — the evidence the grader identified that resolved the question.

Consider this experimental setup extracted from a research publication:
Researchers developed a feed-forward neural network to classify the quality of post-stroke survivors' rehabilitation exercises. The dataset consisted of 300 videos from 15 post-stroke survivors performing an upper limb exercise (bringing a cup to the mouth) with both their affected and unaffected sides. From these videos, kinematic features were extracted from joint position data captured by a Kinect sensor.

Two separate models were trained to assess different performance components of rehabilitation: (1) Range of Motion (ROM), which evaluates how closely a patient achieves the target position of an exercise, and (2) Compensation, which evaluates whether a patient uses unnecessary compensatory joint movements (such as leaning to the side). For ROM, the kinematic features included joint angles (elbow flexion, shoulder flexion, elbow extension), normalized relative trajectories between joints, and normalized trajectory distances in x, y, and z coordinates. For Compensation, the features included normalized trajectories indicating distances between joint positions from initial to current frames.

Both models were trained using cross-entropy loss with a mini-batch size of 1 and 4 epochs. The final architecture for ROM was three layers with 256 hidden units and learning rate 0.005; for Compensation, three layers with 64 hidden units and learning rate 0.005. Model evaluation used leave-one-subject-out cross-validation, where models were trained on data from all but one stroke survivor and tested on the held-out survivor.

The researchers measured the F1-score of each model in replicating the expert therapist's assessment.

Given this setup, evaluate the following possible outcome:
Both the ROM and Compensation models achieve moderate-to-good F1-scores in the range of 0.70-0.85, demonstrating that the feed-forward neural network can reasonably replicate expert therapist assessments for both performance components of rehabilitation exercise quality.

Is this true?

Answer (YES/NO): YES